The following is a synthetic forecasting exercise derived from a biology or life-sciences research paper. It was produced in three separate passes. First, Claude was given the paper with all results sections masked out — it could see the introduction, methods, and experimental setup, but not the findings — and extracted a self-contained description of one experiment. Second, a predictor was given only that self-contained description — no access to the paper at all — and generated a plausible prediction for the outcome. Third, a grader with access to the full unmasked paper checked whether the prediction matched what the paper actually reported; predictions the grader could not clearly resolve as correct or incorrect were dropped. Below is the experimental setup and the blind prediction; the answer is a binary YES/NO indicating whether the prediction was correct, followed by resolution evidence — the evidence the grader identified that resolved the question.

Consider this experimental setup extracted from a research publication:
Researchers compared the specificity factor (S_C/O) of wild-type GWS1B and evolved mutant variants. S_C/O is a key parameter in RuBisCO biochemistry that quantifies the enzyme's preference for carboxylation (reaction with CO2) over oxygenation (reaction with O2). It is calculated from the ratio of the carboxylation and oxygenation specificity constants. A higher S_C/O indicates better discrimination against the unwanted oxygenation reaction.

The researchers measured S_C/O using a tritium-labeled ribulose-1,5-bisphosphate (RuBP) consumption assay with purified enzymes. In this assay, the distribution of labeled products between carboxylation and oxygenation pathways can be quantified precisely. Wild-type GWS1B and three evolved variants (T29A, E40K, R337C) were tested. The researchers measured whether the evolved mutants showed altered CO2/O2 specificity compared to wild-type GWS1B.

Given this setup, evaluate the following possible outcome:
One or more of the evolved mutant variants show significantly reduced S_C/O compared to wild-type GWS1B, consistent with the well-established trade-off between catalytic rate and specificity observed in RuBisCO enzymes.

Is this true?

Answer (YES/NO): NO